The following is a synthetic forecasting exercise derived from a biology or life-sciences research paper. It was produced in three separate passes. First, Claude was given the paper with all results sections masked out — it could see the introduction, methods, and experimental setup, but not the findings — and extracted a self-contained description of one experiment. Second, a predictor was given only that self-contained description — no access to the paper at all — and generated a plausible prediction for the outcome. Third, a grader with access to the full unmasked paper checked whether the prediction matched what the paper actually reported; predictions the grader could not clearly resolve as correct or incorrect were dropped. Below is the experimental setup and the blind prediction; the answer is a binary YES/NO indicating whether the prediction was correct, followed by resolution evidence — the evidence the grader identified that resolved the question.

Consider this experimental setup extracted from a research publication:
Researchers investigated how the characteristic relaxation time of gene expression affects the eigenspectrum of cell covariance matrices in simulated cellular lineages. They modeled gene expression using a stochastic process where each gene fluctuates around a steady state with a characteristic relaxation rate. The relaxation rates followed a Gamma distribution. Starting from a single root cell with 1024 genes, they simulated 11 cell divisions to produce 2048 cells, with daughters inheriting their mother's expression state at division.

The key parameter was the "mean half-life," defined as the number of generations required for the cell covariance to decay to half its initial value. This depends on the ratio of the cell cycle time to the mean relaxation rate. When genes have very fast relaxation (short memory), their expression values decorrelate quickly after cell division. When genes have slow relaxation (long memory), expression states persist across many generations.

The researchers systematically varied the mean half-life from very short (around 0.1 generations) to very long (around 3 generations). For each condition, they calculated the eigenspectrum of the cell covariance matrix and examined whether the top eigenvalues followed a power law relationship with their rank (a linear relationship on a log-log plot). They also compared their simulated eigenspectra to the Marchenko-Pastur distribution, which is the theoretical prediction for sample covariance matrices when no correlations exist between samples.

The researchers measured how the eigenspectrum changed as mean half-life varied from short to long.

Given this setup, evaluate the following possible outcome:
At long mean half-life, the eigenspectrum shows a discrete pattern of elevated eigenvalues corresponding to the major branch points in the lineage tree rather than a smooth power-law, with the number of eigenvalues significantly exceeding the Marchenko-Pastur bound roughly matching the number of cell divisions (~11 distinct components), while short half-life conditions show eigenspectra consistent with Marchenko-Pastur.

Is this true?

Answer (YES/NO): NO